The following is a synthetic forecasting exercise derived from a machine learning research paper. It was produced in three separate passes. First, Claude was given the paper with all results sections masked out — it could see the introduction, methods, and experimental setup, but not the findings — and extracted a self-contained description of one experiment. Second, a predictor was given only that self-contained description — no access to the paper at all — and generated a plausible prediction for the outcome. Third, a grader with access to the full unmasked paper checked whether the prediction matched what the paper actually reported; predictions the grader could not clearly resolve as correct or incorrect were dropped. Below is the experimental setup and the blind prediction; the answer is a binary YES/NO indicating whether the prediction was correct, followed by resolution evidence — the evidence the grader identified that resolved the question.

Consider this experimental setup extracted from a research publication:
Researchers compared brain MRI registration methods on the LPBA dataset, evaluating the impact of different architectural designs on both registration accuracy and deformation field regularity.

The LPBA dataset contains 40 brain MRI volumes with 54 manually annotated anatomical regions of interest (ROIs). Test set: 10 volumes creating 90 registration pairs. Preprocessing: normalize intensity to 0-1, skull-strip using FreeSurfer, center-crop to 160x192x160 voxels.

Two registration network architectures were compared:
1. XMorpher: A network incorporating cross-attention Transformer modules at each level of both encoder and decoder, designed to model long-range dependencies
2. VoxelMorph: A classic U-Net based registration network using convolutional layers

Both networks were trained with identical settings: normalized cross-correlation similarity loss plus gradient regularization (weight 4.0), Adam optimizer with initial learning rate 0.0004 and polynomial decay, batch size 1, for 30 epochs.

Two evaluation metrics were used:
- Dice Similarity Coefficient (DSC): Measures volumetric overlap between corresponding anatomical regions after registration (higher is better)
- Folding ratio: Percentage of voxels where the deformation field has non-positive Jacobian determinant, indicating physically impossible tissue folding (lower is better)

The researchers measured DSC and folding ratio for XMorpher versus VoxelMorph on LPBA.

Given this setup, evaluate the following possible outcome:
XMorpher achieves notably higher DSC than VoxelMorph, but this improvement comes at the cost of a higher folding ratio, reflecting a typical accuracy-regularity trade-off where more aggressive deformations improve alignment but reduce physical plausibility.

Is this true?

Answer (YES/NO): NO